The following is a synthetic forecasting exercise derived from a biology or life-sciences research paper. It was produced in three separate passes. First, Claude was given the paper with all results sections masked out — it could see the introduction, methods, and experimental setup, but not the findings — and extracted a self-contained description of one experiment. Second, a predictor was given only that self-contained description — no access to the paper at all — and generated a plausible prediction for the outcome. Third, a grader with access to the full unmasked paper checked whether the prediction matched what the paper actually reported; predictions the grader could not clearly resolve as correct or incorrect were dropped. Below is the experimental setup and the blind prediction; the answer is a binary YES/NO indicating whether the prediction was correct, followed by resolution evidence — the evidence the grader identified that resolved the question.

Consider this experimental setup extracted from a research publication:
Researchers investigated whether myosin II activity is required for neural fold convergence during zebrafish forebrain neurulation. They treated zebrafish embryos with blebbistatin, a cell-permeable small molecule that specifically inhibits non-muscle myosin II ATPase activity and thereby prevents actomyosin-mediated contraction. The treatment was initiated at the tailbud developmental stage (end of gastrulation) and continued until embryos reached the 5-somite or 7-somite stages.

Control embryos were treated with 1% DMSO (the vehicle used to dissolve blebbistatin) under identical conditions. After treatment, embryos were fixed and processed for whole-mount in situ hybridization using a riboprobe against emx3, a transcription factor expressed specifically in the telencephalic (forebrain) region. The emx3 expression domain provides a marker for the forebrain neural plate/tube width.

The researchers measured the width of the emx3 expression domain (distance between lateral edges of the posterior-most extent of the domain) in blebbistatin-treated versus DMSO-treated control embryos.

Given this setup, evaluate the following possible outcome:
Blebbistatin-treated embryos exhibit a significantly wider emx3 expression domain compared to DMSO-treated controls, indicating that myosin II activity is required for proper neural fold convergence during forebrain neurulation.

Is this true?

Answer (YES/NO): YES